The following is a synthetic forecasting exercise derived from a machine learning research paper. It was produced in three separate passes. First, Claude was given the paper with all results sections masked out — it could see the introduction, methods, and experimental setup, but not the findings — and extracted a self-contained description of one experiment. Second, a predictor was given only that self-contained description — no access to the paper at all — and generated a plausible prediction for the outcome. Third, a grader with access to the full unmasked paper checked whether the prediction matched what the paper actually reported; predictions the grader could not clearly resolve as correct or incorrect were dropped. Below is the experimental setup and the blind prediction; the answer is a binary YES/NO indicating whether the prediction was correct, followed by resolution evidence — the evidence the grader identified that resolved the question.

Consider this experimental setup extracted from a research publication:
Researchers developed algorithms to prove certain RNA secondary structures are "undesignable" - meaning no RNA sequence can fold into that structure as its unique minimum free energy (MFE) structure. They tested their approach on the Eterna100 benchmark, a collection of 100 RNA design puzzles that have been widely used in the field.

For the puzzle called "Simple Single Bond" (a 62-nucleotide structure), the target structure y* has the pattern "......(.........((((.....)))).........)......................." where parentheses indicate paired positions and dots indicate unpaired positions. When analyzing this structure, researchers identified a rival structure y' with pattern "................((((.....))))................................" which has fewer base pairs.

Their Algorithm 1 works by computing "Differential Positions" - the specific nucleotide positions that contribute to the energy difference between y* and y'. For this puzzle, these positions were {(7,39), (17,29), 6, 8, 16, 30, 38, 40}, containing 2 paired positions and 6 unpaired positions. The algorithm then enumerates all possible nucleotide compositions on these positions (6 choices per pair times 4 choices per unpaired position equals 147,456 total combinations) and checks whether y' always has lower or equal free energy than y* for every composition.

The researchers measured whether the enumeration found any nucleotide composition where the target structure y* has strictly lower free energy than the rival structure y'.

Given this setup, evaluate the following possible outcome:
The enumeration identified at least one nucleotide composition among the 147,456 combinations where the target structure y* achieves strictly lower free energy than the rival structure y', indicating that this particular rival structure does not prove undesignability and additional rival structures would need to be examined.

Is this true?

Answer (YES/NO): NO